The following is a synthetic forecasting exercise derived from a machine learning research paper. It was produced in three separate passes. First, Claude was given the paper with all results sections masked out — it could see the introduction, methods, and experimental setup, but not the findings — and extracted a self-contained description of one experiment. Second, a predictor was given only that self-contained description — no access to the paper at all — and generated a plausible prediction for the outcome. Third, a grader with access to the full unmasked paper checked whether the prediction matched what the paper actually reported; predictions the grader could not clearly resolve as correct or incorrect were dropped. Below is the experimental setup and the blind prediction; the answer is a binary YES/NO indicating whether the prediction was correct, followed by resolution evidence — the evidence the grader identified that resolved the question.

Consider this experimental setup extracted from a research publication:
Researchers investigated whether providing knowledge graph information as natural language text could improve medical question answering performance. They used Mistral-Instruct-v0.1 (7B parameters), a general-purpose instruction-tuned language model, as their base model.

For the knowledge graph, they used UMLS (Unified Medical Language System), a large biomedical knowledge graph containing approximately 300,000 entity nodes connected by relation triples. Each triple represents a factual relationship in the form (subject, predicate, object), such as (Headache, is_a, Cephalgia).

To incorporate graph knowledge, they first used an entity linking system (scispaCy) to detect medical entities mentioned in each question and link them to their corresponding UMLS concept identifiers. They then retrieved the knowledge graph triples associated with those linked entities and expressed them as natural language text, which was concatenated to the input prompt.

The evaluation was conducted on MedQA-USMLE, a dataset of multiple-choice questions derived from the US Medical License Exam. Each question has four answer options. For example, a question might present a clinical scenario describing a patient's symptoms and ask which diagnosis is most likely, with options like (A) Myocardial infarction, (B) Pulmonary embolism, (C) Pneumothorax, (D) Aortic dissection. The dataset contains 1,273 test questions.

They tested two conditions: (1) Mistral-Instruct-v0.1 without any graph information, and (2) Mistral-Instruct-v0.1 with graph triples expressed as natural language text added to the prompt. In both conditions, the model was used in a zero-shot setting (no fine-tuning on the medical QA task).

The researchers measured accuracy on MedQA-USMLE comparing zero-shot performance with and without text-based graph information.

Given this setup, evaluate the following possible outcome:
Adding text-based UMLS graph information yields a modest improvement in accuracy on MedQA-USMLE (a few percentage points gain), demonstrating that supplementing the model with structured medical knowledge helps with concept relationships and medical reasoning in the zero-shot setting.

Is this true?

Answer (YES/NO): NO